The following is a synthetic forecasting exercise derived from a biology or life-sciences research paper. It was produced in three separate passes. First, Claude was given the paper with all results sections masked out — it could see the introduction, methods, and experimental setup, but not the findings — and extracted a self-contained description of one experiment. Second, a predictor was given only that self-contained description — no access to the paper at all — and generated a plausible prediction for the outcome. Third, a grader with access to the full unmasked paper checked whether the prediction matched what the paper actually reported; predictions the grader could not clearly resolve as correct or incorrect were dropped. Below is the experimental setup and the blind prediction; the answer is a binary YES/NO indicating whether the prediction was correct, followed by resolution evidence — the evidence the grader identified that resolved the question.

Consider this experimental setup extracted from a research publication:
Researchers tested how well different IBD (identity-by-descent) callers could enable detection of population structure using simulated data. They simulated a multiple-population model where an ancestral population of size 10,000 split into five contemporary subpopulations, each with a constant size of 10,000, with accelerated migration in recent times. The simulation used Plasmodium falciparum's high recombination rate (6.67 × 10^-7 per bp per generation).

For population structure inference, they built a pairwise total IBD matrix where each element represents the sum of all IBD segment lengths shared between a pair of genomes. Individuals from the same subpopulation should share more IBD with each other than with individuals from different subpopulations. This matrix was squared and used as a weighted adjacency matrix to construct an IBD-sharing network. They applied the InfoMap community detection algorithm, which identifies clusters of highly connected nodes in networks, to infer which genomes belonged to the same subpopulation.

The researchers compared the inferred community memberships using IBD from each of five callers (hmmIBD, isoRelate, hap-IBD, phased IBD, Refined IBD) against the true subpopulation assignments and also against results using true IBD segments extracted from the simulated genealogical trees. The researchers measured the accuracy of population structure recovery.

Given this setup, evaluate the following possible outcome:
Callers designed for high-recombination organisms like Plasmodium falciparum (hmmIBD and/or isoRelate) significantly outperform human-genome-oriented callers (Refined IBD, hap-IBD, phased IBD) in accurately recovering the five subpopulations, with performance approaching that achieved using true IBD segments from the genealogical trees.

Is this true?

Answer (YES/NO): NO